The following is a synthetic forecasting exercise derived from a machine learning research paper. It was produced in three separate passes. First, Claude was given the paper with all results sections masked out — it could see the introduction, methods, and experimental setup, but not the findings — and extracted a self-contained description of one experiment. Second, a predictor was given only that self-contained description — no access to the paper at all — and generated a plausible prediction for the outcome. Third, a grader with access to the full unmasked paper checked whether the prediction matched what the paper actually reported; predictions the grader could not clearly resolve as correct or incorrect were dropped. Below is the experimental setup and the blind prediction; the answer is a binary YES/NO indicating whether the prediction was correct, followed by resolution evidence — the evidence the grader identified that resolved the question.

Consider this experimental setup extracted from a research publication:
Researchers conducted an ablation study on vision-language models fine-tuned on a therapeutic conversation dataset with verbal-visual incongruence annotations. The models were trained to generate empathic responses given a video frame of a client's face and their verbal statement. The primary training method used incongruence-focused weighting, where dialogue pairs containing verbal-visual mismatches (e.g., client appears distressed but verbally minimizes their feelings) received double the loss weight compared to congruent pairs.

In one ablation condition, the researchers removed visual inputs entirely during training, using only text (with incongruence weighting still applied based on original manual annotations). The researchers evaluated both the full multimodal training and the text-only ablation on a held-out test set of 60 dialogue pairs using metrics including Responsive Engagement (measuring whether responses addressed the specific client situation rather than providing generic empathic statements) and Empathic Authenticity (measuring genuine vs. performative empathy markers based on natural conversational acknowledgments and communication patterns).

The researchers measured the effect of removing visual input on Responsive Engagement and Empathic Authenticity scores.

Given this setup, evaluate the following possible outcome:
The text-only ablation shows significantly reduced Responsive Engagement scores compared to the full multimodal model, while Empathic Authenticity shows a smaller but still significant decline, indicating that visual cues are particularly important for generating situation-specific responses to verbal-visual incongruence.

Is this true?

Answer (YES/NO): NO